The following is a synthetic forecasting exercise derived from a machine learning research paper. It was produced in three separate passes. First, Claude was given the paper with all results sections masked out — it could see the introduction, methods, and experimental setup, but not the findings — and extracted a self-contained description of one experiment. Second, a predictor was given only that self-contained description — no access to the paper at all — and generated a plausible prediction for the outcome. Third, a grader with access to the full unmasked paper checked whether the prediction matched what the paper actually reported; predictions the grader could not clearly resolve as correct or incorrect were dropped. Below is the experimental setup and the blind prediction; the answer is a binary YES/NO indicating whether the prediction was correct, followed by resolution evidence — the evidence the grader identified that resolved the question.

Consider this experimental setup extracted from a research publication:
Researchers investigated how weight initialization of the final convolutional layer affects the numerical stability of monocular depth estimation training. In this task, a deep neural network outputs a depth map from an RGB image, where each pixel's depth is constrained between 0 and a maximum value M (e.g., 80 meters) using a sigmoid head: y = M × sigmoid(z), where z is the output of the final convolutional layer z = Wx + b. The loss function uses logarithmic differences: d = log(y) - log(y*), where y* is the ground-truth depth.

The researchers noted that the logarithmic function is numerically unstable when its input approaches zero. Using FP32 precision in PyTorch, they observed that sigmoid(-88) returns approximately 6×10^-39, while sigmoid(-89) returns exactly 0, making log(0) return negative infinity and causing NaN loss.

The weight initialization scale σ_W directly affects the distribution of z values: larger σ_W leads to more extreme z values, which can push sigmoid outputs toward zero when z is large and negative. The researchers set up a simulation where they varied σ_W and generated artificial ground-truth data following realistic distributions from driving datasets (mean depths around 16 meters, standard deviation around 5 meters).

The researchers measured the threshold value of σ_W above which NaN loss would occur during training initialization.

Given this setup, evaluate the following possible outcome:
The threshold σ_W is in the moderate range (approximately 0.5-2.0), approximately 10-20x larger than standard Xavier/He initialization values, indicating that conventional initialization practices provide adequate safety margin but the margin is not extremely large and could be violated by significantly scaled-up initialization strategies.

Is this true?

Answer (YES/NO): NO